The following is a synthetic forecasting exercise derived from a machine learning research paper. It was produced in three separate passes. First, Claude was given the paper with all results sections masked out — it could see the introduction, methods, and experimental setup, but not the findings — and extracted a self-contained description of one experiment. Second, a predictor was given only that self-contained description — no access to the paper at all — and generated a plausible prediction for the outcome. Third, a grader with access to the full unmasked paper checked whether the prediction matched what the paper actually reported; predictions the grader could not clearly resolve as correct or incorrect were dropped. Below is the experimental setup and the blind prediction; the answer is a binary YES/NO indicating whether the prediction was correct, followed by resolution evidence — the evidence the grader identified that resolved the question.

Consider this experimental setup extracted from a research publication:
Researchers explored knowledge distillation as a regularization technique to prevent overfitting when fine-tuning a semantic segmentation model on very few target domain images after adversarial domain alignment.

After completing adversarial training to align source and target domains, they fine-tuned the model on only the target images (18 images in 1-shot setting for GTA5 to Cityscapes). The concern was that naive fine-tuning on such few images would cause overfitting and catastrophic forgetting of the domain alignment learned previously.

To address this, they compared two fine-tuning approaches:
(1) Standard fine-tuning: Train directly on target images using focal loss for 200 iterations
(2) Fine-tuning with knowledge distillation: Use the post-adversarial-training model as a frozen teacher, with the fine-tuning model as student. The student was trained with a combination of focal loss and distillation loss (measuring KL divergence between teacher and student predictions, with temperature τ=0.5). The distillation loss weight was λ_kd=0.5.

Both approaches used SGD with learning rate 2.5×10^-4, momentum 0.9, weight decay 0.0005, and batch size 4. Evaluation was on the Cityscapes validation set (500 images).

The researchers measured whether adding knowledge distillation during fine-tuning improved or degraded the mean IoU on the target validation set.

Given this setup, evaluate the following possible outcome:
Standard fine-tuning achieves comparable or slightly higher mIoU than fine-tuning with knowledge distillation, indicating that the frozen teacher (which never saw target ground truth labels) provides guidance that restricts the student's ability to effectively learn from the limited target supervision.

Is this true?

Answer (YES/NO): NO